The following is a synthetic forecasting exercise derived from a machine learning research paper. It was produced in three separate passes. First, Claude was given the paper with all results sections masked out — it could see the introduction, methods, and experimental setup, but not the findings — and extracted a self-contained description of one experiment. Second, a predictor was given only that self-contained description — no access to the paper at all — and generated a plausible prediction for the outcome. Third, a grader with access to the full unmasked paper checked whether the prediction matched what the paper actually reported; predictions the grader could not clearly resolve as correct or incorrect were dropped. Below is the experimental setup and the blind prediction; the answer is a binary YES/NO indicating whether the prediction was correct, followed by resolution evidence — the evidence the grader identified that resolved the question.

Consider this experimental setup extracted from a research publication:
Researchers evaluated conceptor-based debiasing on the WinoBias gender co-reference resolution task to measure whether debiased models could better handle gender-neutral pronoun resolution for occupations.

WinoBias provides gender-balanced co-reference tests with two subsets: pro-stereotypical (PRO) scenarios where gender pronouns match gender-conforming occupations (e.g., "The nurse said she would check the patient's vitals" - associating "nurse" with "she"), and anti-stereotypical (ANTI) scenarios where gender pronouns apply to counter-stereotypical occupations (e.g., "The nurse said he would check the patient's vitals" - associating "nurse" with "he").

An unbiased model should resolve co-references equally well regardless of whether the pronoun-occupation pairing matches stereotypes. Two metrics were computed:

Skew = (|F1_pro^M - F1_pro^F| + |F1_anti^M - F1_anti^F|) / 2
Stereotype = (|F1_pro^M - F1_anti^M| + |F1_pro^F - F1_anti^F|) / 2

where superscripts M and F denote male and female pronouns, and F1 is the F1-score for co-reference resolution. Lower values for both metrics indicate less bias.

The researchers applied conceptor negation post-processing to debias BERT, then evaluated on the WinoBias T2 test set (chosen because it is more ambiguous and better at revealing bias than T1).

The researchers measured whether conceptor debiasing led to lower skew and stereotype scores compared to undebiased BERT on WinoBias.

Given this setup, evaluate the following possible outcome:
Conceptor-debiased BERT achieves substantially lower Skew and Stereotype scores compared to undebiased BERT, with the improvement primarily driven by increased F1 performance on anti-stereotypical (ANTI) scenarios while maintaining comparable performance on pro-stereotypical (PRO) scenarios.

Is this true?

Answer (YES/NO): NO